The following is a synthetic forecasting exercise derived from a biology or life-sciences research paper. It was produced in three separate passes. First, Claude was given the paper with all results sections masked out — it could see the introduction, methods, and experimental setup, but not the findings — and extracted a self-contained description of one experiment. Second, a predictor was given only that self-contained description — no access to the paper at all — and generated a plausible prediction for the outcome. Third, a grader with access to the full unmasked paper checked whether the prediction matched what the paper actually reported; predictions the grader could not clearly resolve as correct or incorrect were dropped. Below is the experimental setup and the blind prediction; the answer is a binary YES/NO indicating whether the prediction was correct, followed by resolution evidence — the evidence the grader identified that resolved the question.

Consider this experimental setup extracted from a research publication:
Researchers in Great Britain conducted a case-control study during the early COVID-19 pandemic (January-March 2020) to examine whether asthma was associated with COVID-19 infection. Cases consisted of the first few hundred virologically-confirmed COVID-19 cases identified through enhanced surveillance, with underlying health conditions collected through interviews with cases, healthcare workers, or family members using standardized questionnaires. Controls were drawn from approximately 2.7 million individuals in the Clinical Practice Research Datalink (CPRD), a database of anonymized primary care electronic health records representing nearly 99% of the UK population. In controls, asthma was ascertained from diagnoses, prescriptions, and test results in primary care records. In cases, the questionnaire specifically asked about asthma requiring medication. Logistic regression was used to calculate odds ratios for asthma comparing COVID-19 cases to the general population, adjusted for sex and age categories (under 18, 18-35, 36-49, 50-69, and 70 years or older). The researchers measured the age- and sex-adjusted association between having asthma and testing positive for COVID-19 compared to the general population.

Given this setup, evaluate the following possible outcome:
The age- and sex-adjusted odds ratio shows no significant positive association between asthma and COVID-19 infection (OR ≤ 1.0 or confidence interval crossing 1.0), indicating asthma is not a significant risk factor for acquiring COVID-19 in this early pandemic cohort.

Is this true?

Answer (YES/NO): YES